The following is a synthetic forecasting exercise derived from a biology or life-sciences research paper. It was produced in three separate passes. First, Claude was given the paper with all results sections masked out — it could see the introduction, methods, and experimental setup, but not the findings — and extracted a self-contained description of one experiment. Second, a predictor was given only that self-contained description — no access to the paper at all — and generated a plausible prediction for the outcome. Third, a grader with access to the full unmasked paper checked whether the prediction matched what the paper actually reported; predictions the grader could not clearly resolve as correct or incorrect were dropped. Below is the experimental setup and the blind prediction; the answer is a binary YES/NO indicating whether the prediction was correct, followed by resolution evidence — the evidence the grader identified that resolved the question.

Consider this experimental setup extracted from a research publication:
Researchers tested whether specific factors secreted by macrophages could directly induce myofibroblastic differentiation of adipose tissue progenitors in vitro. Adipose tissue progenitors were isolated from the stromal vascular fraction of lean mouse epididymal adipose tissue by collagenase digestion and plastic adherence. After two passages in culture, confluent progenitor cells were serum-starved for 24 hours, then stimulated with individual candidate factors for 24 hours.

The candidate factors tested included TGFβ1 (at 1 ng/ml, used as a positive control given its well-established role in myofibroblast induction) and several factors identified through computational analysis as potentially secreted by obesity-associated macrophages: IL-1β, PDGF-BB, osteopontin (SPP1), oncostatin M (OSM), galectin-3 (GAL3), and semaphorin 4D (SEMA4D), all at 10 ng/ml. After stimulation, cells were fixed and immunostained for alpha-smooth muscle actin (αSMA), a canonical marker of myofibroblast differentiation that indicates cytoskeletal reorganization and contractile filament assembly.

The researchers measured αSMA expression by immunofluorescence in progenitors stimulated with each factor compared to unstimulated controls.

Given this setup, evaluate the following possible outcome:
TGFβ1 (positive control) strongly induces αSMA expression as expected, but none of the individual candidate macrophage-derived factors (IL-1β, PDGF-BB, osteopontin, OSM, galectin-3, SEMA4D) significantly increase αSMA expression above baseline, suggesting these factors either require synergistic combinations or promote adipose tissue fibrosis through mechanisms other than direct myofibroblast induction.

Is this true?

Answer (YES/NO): NO